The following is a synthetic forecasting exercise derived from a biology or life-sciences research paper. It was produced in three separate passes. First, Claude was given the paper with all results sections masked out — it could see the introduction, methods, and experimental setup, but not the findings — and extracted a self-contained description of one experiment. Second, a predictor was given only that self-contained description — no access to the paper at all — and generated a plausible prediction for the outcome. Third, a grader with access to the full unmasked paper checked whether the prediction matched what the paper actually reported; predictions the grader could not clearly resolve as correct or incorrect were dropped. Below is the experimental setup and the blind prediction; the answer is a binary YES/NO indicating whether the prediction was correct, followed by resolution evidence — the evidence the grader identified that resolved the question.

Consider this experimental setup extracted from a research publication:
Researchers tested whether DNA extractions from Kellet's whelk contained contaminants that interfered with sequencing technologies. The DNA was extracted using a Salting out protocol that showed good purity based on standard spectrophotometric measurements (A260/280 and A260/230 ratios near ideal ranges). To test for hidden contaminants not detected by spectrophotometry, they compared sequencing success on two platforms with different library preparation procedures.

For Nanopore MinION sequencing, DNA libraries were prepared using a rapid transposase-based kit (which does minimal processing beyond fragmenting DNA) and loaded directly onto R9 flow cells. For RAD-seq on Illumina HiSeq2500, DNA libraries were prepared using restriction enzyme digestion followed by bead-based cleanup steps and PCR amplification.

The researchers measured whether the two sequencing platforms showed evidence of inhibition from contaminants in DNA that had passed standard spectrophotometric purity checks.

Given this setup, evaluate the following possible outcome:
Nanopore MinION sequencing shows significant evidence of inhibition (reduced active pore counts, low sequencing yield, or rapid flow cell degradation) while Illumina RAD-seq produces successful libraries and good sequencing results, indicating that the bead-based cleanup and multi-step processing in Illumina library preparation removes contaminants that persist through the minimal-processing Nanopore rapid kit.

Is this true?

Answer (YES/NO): YES